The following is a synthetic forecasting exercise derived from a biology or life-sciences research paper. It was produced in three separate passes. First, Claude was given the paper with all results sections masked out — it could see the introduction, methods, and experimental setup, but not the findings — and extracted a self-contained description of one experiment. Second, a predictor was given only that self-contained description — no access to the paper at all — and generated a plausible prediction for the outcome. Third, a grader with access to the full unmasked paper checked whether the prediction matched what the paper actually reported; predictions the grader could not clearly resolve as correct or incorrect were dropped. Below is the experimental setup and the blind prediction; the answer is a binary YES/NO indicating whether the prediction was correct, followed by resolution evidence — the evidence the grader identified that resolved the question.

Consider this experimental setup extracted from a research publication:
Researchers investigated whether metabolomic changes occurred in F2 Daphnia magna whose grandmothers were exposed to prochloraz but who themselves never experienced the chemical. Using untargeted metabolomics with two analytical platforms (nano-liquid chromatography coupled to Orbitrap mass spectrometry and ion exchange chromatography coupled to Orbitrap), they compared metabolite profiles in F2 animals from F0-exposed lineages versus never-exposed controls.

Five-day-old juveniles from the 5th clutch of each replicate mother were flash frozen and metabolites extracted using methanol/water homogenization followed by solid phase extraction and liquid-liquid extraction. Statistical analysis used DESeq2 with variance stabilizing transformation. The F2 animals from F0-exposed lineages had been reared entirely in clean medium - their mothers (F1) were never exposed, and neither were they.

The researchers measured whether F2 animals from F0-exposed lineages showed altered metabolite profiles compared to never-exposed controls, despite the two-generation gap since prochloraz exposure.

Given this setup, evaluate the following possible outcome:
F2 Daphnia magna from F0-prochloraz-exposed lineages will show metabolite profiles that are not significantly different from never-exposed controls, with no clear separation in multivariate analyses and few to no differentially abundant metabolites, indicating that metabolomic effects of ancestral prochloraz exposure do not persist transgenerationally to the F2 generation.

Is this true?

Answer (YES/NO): NO